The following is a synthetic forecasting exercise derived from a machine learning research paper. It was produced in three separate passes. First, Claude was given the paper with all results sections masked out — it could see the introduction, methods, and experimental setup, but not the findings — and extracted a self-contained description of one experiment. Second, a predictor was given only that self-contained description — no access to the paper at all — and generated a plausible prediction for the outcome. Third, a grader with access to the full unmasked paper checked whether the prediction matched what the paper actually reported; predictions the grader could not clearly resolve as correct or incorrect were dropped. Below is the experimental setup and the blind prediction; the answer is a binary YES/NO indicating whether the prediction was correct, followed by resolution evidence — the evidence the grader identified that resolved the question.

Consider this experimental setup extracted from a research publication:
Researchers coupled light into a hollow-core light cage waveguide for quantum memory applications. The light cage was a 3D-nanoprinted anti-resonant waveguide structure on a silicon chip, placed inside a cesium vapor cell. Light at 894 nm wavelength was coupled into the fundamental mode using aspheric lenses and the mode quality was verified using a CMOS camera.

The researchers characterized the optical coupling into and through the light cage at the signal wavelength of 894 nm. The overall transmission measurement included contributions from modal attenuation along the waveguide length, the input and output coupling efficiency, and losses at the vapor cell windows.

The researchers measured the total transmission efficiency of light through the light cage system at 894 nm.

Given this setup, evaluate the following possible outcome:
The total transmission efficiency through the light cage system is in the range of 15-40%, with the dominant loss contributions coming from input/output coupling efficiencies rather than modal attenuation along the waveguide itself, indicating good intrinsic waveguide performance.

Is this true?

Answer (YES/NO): NO